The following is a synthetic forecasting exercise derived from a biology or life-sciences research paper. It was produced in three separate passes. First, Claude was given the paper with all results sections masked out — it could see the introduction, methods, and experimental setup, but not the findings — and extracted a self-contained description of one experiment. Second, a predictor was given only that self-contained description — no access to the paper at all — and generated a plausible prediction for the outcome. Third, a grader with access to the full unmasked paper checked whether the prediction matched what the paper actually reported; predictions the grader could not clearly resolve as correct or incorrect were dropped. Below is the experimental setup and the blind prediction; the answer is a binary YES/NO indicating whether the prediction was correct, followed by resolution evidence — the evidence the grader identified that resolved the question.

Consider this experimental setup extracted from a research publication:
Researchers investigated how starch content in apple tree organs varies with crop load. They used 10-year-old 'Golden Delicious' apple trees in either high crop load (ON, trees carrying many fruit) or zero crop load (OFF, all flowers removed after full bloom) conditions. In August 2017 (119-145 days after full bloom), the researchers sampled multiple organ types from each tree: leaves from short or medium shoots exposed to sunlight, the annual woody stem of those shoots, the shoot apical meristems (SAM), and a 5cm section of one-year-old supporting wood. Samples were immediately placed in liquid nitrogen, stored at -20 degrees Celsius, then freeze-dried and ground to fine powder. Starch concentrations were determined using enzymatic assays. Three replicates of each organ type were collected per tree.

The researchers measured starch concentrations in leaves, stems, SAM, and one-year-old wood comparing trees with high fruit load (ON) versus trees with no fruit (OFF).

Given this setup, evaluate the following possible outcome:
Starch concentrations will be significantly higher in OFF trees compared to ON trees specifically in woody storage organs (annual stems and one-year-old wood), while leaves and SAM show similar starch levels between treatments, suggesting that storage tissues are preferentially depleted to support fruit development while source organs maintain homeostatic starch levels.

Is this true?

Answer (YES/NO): NO